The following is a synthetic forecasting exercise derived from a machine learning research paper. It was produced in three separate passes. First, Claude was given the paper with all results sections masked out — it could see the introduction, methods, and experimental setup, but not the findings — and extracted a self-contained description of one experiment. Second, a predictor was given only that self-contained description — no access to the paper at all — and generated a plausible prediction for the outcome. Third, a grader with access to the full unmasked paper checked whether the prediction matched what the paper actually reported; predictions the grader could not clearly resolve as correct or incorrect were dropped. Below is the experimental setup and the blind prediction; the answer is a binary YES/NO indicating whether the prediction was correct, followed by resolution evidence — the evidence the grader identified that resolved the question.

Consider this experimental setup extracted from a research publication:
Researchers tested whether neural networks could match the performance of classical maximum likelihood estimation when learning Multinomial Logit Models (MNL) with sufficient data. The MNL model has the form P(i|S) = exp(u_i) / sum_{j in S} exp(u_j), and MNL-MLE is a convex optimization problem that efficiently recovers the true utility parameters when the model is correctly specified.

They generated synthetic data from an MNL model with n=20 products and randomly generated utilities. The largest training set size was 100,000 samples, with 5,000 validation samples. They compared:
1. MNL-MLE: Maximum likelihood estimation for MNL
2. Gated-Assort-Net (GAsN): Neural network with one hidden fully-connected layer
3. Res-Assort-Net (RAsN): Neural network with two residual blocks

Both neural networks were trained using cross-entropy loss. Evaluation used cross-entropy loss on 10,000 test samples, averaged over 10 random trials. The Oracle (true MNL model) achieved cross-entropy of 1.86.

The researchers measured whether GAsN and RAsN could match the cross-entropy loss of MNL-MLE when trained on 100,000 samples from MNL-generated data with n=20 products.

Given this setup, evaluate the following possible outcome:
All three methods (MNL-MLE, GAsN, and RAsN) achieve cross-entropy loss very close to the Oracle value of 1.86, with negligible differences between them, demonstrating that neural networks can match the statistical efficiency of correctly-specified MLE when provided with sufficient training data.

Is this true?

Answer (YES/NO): YES